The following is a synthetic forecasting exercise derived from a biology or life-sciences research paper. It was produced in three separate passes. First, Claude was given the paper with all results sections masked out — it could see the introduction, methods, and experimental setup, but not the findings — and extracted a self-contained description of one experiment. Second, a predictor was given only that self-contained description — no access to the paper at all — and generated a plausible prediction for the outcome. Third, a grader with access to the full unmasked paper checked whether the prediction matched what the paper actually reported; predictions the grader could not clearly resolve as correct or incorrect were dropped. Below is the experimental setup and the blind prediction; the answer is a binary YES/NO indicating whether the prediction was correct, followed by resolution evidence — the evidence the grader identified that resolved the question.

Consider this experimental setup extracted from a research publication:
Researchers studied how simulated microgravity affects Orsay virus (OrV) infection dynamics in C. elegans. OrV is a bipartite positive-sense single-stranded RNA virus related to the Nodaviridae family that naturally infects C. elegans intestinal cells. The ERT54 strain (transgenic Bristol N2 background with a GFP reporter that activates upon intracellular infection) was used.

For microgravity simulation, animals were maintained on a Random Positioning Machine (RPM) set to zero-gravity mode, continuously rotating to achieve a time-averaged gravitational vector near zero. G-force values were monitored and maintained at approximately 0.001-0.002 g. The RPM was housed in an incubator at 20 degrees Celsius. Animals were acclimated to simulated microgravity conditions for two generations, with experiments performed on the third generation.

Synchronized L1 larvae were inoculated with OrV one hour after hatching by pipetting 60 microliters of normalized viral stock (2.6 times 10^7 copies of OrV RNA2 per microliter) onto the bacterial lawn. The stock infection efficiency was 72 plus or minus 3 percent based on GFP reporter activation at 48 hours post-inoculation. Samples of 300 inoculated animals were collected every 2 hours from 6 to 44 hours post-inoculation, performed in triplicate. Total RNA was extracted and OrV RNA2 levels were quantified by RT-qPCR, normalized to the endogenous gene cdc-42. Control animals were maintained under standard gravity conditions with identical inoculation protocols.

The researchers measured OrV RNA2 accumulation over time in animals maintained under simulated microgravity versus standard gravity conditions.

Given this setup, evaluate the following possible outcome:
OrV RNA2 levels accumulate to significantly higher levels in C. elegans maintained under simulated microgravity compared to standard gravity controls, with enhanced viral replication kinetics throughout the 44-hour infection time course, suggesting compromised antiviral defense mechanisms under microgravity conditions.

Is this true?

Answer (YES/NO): NO